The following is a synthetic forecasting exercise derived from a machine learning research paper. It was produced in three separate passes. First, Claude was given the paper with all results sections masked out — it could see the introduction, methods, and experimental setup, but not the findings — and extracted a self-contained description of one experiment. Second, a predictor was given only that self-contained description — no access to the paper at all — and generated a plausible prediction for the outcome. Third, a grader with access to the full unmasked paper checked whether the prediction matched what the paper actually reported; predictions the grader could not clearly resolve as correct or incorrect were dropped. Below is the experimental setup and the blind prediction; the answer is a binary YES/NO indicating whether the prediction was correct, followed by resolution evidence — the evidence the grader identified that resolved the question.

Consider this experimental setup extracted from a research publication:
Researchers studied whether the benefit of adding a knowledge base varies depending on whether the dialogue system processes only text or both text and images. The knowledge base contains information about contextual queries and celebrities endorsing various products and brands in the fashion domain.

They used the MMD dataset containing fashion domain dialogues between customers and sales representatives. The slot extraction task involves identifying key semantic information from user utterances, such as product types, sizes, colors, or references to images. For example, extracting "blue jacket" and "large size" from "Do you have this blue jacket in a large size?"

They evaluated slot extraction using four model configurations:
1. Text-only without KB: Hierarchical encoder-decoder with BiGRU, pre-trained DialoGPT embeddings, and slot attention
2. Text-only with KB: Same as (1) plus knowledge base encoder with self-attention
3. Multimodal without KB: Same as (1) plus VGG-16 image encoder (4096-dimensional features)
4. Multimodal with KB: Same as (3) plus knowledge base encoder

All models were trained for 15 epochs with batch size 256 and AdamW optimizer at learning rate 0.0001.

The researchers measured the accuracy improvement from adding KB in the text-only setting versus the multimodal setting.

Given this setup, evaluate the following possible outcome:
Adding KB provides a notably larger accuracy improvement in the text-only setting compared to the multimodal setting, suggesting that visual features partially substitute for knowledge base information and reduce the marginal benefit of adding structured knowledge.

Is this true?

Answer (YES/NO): NO